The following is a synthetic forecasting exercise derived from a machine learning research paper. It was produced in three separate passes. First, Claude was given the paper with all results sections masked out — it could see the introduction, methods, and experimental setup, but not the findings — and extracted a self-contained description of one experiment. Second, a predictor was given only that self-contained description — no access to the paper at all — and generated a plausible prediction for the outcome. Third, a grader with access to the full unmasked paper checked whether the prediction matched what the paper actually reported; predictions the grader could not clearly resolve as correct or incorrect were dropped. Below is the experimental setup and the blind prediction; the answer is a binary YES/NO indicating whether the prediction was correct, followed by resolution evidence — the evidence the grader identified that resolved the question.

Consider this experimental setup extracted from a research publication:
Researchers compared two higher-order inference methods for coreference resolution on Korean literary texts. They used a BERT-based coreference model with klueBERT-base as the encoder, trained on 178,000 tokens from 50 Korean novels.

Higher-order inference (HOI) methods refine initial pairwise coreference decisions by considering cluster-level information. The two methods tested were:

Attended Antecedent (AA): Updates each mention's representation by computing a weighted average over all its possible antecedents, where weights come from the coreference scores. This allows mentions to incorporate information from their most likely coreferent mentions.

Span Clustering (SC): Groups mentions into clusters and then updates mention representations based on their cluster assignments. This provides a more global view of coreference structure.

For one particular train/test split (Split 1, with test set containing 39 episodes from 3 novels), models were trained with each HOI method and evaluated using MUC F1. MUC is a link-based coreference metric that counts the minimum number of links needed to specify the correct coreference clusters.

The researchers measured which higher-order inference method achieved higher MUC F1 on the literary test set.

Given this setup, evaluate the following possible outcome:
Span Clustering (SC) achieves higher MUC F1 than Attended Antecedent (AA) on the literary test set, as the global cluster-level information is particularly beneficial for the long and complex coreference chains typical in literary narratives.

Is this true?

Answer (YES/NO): NO